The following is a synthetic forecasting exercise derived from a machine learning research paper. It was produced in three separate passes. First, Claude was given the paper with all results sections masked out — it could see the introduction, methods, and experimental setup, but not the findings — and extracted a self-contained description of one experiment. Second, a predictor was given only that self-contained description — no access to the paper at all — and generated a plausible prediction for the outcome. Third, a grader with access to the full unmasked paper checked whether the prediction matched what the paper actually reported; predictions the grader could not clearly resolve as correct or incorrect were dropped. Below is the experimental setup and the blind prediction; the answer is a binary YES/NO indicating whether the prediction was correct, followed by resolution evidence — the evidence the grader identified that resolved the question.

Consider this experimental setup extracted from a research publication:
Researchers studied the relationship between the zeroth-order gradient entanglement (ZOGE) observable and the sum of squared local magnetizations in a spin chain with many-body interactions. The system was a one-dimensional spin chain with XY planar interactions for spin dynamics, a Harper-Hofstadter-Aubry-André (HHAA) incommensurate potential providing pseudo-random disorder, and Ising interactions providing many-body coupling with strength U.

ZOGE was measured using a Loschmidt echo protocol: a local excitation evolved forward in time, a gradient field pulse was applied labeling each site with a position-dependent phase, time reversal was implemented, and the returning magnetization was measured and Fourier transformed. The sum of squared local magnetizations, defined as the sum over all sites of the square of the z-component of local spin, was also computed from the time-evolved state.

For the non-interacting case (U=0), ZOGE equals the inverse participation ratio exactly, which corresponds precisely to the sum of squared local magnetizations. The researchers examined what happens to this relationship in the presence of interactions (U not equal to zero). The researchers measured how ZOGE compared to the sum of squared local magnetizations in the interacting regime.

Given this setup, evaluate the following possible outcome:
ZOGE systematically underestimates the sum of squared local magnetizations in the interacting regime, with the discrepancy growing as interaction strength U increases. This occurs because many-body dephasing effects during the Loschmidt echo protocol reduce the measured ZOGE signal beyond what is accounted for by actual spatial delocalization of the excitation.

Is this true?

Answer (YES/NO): NO